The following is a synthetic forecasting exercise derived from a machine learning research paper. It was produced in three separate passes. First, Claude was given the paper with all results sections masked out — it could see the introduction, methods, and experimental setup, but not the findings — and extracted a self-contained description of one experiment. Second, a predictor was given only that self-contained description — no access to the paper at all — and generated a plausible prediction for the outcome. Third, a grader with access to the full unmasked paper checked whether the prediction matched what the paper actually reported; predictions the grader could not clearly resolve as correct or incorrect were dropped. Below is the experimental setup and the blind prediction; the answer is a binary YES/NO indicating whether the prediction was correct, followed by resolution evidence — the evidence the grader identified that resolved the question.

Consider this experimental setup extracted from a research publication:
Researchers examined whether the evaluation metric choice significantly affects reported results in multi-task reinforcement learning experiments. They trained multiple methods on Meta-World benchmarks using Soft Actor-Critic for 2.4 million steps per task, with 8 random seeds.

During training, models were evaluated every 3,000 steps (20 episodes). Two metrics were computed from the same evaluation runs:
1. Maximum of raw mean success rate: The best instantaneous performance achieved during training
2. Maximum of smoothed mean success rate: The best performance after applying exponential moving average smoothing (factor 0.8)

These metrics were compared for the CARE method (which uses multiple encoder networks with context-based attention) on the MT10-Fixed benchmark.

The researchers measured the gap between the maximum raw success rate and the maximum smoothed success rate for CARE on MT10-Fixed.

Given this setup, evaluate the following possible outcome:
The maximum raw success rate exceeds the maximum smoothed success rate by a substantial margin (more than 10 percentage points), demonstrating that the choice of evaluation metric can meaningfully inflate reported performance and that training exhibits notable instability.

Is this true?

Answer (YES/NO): NO